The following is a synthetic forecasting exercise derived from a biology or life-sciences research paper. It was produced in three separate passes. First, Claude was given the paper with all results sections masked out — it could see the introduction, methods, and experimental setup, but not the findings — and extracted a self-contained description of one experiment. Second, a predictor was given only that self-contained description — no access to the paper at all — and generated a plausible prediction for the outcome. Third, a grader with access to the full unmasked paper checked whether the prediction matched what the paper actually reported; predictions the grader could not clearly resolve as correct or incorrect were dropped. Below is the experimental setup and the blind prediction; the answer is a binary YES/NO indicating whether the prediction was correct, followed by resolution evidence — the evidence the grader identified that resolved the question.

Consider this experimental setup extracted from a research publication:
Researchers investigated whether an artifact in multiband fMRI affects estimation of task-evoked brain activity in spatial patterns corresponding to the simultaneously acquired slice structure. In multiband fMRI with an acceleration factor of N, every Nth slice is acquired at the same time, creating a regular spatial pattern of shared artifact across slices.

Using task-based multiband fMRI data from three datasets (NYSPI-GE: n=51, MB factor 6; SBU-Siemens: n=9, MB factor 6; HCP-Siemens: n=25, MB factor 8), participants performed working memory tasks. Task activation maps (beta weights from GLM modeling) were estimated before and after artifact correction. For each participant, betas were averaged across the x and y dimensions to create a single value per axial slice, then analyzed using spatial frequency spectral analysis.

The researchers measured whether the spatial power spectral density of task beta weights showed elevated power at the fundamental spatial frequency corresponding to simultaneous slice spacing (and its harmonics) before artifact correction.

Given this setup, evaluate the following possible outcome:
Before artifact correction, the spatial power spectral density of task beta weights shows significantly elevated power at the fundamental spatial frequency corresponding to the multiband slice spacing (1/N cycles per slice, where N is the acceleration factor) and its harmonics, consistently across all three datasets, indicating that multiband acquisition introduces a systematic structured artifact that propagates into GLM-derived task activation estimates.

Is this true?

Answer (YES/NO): YES